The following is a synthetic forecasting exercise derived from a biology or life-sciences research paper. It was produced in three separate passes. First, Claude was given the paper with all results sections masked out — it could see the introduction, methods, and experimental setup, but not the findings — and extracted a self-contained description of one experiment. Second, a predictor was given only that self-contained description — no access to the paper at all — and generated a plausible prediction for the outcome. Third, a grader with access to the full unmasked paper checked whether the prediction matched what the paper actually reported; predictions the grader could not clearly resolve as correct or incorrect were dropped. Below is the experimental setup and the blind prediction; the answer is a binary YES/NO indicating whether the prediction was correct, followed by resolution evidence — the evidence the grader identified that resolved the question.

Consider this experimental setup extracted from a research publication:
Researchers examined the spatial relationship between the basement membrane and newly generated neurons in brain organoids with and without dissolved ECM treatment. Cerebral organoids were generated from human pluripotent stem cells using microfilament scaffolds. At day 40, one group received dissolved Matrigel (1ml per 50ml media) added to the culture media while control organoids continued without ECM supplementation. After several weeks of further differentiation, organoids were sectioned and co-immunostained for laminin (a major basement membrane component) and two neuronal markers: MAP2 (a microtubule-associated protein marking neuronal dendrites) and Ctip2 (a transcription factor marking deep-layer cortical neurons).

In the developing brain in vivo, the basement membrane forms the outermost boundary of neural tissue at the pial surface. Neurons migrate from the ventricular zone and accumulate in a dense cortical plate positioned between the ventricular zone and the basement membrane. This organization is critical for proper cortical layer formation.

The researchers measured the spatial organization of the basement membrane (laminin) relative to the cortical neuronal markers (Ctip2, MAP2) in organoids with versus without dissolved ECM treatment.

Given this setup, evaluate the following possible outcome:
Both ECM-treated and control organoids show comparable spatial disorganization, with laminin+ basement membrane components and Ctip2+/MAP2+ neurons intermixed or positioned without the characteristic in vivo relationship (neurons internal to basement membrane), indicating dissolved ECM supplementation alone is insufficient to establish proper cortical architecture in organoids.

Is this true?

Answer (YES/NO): NO